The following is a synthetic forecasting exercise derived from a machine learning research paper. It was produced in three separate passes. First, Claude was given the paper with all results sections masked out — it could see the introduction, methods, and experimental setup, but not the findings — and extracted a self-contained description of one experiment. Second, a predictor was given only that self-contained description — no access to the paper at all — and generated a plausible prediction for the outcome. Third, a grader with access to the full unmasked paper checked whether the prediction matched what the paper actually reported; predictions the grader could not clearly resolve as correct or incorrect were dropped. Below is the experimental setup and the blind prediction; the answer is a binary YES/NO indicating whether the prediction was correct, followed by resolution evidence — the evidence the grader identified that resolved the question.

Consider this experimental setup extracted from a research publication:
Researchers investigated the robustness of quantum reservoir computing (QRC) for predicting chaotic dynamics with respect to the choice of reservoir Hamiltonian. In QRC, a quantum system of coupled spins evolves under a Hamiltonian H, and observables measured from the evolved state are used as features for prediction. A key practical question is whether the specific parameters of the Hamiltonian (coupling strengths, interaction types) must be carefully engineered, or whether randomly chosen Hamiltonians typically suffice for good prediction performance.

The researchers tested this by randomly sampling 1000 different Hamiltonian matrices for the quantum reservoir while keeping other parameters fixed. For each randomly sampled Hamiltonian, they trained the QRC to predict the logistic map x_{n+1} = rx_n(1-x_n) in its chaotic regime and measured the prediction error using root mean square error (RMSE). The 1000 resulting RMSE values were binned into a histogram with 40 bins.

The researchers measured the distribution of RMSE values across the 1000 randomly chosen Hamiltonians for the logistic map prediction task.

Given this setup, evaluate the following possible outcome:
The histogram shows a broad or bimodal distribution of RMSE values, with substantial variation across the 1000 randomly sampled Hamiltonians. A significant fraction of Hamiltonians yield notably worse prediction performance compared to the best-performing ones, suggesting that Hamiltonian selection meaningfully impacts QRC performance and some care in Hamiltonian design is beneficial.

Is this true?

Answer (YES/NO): NO